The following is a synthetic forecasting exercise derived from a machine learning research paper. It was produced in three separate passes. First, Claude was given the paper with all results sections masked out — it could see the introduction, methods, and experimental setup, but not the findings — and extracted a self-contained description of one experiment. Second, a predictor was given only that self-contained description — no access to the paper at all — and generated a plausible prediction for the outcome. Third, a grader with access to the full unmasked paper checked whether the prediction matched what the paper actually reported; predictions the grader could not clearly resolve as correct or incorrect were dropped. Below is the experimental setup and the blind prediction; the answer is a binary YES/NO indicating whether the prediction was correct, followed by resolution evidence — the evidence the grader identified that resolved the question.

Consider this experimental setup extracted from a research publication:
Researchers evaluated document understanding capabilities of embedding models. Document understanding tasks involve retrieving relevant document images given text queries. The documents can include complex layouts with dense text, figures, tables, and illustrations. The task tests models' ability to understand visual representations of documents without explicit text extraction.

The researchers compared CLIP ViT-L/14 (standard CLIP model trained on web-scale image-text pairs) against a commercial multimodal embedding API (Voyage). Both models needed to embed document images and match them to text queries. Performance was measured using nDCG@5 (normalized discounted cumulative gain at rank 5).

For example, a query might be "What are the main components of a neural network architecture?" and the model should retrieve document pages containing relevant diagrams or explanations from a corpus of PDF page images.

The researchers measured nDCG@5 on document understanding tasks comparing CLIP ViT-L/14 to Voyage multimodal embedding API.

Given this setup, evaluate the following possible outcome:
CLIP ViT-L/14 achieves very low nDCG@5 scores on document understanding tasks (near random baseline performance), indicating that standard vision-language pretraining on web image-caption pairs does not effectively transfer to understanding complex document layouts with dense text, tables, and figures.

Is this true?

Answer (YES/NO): NO